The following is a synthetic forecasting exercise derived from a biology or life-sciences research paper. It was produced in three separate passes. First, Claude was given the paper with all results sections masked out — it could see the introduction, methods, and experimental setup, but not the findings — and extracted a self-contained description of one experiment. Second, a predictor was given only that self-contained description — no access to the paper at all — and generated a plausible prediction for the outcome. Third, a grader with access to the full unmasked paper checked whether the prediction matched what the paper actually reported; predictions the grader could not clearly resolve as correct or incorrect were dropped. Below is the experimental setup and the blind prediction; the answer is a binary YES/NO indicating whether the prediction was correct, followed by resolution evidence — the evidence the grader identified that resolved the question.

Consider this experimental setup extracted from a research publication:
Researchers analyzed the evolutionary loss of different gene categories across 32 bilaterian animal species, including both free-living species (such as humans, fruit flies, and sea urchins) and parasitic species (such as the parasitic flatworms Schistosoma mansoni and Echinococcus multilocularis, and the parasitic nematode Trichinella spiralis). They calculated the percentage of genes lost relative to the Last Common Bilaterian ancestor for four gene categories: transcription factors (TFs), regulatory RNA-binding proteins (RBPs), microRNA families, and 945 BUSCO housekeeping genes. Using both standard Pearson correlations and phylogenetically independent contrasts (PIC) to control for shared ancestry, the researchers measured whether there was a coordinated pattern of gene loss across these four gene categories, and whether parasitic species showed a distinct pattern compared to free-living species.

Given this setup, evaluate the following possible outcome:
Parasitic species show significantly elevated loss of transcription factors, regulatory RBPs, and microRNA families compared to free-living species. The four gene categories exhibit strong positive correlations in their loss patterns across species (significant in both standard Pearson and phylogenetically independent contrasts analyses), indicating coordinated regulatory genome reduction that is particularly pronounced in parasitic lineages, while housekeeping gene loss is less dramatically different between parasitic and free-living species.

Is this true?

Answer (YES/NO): NO